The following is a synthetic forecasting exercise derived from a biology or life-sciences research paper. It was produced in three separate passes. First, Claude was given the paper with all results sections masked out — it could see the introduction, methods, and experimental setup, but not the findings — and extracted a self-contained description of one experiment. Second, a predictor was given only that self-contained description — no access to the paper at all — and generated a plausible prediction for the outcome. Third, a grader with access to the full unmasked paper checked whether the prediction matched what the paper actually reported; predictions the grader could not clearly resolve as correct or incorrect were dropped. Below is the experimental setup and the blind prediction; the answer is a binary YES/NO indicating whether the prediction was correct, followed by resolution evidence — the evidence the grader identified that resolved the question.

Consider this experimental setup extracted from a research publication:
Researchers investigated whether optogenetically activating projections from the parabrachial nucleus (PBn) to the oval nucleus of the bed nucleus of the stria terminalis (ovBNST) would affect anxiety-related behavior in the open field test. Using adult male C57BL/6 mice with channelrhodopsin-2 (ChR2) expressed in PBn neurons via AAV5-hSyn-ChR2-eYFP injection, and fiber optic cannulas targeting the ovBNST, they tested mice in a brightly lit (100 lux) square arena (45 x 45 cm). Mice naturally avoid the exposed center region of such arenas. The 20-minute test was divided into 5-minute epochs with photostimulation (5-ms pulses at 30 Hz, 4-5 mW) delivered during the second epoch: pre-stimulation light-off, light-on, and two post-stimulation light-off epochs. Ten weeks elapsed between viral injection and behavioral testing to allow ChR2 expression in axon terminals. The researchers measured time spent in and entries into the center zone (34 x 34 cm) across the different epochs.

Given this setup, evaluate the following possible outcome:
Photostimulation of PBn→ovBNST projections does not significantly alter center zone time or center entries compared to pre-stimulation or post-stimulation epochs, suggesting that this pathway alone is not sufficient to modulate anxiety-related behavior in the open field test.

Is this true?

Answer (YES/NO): NO